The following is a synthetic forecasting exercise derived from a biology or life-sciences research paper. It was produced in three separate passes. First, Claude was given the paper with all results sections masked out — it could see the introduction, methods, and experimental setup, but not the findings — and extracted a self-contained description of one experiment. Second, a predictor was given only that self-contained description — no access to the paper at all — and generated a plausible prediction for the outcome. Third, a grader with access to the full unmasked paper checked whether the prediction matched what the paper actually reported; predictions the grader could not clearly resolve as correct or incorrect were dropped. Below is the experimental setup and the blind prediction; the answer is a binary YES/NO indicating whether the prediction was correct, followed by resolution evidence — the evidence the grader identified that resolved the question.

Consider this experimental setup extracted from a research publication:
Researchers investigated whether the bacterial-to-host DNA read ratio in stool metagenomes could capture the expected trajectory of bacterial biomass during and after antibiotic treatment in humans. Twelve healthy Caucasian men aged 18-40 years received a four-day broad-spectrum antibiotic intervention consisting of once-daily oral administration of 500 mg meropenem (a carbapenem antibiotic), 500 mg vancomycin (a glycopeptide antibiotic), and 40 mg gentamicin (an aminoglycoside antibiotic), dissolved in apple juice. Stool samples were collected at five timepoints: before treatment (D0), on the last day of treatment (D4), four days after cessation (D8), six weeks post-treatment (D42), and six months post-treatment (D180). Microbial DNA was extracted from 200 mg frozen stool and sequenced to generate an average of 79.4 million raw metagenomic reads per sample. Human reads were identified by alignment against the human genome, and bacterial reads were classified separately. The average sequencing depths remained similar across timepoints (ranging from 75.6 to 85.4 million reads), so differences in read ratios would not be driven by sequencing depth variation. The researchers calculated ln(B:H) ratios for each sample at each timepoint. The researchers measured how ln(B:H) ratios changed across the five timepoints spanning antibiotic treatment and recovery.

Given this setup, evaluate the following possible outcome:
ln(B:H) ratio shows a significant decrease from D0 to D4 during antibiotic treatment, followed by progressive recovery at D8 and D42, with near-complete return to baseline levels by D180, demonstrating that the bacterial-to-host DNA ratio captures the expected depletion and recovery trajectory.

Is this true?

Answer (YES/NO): NO